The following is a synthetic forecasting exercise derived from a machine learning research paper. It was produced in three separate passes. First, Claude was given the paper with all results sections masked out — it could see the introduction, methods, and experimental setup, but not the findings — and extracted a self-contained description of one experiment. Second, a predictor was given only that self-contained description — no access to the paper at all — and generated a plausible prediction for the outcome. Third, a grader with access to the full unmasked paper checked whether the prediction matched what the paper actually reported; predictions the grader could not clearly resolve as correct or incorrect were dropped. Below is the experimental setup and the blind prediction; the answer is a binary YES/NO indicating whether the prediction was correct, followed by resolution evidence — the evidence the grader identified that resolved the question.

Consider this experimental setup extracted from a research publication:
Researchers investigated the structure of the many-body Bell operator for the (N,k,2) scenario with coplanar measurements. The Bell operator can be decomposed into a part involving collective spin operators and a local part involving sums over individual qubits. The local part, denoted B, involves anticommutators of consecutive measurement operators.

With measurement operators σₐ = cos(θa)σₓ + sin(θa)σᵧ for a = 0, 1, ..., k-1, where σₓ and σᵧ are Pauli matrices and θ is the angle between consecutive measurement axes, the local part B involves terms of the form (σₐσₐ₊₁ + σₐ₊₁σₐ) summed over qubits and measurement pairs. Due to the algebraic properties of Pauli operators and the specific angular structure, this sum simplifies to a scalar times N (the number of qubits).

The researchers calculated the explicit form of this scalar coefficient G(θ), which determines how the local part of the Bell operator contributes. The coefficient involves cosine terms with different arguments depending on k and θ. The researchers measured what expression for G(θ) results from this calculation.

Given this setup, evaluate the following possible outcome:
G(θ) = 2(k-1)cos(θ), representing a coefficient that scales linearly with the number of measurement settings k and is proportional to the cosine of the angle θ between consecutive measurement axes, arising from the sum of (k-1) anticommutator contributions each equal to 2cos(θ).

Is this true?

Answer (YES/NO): NO